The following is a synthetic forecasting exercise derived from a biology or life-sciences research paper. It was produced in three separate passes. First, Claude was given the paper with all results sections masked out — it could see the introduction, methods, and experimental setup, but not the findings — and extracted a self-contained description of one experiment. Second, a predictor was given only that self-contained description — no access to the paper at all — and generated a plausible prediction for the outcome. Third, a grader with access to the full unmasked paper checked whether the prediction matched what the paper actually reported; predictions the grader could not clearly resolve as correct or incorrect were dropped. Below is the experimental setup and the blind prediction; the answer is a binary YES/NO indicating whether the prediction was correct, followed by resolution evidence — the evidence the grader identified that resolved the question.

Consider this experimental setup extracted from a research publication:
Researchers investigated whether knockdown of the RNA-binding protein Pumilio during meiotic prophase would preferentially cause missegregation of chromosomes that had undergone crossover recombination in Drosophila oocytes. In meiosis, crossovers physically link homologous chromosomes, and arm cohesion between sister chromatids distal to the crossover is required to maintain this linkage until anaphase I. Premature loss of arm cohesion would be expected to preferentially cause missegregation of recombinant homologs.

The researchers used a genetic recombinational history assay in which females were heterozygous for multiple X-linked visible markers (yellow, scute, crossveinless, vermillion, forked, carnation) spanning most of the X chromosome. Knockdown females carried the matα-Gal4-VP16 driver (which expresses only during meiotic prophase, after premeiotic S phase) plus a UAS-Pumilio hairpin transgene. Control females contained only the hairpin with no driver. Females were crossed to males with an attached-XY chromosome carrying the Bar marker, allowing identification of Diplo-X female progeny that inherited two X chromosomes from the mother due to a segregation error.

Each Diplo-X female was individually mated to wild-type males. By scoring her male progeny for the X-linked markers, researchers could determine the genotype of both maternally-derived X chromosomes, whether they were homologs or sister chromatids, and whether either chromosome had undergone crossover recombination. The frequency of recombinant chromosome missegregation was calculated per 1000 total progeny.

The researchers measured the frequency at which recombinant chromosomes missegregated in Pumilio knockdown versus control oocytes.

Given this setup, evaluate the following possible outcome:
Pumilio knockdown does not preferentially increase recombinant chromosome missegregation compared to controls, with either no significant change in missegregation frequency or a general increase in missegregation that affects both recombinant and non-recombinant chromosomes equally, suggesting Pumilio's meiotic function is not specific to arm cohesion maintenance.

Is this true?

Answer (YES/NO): NO